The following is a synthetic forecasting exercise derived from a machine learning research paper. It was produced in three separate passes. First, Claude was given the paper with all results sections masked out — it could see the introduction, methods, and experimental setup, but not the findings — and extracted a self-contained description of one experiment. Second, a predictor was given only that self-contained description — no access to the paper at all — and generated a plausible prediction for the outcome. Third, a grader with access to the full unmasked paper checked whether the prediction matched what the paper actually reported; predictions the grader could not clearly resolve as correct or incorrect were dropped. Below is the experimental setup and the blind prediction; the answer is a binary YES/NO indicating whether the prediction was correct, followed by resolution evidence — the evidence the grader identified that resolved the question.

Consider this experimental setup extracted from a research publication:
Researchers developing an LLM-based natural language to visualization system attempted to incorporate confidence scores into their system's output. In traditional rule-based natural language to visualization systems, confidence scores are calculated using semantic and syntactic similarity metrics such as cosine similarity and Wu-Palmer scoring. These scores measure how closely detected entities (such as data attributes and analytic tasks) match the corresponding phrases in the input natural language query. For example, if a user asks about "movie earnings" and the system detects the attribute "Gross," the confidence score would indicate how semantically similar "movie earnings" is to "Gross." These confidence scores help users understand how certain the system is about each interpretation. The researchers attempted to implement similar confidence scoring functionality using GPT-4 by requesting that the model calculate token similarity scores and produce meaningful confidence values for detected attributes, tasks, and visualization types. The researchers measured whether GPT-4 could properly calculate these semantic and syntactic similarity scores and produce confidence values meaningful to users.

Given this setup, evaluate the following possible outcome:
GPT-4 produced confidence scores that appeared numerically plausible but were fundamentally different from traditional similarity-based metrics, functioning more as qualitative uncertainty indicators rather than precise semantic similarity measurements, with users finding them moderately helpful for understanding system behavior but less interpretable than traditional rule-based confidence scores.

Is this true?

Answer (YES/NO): NO